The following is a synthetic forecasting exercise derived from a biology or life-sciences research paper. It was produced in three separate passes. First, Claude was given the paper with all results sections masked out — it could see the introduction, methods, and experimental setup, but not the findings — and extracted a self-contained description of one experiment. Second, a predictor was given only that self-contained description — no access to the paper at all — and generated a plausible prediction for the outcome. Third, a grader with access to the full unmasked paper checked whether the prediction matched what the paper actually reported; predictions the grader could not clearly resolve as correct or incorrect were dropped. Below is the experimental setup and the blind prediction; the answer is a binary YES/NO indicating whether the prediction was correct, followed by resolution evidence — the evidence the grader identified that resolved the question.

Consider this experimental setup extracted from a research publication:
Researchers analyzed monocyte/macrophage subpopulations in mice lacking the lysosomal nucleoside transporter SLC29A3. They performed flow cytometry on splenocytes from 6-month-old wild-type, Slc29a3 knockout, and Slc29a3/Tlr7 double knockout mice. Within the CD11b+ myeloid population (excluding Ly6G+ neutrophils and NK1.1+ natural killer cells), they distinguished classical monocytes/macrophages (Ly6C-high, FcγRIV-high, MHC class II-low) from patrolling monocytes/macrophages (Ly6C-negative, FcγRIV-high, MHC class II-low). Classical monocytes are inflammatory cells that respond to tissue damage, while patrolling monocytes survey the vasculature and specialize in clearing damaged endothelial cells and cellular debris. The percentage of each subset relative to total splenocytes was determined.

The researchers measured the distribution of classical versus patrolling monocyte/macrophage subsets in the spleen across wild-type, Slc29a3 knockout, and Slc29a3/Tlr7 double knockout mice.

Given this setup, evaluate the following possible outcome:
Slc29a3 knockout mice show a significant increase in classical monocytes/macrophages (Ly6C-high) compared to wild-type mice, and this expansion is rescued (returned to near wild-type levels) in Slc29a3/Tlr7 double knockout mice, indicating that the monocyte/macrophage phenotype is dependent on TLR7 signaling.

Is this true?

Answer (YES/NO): NO